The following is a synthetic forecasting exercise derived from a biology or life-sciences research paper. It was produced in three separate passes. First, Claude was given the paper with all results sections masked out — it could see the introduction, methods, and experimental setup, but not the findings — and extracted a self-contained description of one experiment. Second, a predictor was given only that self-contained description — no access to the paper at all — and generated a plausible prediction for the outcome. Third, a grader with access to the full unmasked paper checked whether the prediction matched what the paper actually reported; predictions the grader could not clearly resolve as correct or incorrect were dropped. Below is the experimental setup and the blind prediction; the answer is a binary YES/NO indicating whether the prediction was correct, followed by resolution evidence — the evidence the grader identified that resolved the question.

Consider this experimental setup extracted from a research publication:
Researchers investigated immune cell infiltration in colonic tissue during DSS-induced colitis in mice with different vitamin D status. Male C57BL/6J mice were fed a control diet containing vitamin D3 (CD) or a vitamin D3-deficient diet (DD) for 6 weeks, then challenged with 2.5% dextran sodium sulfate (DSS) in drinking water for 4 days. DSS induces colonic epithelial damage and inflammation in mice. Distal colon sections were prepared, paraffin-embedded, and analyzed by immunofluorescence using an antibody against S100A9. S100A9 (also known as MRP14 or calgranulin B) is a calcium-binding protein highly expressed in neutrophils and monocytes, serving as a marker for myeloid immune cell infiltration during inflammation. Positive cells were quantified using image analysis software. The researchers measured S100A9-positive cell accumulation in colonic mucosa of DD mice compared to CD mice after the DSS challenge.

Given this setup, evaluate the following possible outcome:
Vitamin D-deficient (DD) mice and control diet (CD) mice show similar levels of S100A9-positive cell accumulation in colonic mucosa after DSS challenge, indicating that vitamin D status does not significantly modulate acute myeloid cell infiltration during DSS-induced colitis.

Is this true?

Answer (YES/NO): NO